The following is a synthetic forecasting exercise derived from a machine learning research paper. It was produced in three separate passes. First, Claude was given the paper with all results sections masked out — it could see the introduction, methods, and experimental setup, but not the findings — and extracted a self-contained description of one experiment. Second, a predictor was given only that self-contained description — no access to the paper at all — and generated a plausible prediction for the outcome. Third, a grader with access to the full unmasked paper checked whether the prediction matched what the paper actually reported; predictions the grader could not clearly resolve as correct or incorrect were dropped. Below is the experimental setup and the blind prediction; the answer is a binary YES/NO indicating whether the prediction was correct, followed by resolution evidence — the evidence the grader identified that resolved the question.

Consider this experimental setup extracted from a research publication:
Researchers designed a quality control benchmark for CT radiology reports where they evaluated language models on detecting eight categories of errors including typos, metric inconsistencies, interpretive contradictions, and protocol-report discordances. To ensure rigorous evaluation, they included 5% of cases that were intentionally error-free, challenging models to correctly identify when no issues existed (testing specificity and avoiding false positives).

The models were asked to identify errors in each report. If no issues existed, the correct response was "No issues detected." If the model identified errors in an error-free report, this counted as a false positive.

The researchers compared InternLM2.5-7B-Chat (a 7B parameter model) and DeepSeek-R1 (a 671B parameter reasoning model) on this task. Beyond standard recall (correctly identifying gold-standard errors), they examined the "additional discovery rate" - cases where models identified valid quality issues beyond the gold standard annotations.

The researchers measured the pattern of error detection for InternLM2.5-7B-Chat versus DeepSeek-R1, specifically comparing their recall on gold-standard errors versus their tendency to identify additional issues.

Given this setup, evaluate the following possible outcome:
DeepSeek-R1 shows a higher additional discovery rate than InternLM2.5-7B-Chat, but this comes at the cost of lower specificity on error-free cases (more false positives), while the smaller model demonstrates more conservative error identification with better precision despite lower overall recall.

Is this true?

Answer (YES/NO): NO